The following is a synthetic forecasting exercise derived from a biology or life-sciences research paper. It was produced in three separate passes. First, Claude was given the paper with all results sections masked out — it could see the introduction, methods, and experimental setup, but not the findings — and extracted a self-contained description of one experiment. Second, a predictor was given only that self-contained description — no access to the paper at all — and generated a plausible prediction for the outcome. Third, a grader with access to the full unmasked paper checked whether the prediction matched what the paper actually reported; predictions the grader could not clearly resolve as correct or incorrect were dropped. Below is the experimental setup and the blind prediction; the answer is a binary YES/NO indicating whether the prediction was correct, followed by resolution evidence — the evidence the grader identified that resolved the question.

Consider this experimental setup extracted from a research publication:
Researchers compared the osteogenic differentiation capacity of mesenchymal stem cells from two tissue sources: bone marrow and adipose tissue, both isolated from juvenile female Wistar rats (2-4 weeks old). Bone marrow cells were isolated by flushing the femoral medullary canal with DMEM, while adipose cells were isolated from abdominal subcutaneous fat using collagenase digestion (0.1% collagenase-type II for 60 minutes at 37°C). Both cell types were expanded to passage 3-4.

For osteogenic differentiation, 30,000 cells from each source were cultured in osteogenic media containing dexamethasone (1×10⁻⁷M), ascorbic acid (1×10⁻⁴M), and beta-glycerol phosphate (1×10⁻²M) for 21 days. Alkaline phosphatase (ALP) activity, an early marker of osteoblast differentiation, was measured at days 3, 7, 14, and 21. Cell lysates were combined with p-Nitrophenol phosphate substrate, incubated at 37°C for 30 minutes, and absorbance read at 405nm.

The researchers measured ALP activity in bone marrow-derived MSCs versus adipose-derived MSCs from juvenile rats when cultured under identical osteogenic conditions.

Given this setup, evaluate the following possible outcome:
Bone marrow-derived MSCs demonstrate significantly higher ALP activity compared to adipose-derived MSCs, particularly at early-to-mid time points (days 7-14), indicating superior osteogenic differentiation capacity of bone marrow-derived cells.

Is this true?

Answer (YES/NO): NO